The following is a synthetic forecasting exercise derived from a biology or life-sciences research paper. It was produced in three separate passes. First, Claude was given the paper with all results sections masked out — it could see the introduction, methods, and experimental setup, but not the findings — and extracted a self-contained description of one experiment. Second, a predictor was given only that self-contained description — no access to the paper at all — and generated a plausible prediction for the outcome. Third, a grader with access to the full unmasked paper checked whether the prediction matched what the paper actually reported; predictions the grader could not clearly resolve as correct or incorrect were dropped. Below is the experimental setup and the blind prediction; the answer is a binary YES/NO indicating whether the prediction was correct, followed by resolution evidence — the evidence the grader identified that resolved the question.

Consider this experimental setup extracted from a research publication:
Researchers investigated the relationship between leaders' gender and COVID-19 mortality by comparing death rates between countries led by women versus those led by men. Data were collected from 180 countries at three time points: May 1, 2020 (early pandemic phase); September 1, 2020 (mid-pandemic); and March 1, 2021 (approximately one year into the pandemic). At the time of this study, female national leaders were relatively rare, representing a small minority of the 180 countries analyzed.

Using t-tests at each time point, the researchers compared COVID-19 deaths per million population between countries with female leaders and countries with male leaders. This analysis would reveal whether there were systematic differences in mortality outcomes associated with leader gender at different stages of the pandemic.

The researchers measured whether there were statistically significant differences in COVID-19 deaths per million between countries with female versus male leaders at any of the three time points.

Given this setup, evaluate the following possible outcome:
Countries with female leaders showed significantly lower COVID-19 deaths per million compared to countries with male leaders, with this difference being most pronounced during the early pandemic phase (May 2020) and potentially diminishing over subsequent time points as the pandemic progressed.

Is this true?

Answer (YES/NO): NO